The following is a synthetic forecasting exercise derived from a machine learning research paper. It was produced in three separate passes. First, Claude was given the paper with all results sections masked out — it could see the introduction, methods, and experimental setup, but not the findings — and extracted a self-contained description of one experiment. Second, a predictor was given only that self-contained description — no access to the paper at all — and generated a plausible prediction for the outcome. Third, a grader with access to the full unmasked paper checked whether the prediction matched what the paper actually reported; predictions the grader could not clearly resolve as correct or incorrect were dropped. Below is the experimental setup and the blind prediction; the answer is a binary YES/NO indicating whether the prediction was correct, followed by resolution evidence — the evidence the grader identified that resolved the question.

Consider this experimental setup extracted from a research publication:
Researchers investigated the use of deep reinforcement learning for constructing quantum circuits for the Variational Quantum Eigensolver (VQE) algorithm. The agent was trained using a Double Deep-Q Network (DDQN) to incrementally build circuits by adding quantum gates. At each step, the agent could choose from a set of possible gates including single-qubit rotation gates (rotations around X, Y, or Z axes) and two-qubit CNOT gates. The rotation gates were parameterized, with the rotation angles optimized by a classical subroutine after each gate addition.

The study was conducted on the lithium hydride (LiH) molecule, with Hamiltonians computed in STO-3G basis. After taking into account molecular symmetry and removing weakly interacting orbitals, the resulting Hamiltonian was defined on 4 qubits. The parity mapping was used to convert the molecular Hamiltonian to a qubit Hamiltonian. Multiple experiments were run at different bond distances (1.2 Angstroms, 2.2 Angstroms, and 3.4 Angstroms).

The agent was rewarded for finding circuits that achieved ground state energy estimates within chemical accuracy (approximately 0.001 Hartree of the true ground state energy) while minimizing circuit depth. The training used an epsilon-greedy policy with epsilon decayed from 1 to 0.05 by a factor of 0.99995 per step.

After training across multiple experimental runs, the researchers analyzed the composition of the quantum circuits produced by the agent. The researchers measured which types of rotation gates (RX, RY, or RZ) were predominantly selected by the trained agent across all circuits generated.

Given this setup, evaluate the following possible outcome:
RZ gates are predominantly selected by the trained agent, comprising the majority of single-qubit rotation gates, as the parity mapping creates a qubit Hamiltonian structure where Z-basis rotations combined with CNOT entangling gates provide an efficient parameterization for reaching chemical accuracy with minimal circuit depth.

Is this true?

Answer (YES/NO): NO